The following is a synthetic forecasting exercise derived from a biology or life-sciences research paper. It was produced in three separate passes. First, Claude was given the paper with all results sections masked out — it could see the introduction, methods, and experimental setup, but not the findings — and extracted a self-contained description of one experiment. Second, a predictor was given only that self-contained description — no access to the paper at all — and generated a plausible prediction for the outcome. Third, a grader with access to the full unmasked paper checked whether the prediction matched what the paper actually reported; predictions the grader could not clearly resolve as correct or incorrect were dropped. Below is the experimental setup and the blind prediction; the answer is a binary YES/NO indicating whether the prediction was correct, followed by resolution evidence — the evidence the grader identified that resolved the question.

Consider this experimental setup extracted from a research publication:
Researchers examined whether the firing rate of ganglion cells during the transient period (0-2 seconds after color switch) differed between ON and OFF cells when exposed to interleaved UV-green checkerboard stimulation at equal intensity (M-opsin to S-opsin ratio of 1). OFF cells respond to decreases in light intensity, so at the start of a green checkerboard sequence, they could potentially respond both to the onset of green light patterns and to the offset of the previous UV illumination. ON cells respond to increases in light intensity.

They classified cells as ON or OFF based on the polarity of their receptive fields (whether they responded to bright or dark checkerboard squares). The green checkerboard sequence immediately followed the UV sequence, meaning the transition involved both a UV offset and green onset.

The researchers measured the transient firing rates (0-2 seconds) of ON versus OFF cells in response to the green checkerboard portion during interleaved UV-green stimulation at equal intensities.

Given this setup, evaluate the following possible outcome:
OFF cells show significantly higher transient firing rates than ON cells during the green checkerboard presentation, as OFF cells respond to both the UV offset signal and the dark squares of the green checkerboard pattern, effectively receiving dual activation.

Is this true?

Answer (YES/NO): YES